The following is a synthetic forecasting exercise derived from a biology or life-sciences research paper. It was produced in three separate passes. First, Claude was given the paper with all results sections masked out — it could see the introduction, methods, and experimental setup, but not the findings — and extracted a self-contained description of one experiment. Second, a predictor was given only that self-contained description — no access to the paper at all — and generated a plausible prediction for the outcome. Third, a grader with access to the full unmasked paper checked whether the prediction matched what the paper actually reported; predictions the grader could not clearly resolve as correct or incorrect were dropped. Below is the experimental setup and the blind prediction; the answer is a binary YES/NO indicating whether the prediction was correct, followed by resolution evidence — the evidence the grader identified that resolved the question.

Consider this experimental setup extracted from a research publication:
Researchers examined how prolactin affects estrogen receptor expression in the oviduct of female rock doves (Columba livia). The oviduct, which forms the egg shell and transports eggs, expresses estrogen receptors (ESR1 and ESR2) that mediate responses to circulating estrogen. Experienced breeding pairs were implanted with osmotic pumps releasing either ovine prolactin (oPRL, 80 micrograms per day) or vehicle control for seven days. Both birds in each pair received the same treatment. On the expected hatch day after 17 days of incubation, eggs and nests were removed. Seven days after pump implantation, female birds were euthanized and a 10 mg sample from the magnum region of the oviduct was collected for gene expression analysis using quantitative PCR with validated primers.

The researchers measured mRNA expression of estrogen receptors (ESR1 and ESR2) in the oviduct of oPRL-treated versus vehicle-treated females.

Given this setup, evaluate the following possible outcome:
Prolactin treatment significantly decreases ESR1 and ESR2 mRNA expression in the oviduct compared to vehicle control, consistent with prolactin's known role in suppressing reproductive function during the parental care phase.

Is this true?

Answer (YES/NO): YES